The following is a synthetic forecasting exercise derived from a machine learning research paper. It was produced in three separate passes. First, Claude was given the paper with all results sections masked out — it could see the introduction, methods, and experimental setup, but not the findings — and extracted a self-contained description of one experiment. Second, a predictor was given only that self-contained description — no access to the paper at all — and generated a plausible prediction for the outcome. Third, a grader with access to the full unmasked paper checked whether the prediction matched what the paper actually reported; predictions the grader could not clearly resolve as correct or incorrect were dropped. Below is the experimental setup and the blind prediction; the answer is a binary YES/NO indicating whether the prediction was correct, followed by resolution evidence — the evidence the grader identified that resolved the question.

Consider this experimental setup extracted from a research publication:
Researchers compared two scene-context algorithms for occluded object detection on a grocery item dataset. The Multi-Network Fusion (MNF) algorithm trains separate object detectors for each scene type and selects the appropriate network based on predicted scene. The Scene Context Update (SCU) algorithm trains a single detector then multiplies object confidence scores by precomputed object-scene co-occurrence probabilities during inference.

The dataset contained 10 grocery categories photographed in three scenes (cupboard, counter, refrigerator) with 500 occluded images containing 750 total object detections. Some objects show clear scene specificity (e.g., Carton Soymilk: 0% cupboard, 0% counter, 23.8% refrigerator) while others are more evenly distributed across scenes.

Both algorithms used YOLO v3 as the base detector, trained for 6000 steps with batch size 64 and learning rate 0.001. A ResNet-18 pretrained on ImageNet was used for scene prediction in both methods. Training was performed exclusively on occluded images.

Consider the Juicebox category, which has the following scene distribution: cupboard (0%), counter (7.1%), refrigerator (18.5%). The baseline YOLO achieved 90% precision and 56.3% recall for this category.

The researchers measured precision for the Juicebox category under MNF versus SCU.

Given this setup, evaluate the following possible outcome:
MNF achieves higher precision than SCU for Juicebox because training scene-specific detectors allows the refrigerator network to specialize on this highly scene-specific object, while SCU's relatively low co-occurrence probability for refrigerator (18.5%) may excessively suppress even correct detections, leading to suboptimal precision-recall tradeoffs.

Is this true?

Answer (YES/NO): NO